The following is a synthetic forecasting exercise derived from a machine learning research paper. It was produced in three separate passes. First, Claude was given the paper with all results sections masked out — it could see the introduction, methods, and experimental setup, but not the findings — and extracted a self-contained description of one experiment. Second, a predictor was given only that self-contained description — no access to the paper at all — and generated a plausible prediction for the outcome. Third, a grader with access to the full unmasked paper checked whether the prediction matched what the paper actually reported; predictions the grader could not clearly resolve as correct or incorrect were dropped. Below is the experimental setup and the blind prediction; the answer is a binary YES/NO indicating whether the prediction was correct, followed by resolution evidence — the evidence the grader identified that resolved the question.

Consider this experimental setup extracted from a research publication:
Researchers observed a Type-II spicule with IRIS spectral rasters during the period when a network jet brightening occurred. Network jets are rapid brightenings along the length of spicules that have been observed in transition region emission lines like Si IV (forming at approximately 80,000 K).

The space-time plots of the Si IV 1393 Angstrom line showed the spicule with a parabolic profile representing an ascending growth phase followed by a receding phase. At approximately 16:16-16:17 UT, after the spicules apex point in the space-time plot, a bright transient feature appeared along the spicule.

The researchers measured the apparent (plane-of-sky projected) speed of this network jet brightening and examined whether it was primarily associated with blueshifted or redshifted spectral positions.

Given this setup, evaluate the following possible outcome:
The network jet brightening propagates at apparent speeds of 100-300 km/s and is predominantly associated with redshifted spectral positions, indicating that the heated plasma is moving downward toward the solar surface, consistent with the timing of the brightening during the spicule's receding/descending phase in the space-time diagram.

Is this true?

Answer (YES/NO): YES